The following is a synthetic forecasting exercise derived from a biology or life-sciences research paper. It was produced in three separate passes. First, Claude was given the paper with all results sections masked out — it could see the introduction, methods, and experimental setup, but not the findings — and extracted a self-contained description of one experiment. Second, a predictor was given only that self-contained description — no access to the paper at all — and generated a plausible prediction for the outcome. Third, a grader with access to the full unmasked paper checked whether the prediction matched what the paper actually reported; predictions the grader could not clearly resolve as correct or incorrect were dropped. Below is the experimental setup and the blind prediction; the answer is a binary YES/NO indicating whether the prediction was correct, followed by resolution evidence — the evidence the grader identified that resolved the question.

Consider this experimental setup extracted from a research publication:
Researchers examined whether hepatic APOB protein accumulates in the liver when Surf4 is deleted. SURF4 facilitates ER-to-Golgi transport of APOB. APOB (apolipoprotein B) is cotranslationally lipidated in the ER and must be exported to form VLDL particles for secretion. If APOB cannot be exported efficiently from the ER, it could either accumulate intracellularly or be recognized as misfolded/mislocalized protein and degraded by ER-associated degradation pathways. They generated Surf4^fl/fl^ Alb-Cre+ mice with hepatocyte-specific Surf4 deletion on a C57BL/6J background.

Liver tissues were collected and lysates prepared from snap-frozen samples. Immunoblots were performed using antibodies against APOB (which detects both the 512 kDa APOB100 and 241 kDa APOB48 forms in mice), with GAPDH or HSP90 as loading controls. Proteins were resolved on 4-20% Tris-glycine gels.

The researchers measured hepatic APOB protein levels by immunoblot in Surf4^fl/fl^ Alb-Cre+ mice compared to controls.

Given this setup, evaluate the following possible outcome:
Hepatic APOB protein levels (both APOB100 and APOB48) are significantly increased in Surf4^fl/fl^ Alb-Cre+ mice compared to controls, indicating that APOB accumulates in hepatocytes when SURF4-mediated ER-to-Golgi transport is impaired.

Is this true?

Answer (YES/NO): NO